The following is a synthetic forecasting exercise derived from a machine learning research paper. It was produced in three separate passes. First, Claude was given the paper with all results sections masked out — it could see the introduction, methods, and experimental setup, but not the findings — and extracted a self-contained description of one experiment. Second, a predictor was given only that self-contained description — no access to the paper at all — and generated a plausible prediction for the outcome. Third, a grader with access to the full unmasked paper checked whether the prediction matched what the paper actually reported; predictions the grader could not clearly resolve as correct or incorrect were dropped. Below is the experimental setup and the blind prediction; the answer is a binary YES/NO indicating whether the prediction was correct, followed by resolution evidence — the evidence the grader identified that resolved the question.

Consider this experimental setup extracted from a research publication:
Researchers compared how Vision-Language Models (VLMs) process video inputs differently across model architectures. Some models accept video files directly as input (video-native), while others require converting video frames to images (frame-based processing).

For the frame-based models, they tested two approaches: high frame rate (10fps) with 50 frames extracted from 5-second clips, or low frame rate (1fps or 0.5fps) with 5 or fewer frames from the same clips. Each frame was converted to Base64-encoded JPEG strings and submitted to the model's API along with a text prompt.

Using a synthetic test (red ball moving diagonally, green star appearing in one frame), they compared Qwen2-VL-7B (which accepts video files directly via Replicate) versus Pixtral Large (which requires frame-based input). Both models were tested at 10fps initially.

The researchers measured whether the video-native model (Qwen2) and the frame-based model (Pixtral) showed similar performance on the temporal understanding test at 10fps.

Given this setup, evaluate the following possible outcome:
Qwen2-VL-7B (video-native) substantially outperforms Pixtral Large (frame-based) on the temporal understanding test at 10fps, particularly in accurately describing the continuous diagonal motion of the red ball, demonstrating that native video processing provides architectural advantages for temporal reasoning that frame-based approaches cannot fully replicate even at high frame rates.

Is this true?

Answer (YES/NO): NO